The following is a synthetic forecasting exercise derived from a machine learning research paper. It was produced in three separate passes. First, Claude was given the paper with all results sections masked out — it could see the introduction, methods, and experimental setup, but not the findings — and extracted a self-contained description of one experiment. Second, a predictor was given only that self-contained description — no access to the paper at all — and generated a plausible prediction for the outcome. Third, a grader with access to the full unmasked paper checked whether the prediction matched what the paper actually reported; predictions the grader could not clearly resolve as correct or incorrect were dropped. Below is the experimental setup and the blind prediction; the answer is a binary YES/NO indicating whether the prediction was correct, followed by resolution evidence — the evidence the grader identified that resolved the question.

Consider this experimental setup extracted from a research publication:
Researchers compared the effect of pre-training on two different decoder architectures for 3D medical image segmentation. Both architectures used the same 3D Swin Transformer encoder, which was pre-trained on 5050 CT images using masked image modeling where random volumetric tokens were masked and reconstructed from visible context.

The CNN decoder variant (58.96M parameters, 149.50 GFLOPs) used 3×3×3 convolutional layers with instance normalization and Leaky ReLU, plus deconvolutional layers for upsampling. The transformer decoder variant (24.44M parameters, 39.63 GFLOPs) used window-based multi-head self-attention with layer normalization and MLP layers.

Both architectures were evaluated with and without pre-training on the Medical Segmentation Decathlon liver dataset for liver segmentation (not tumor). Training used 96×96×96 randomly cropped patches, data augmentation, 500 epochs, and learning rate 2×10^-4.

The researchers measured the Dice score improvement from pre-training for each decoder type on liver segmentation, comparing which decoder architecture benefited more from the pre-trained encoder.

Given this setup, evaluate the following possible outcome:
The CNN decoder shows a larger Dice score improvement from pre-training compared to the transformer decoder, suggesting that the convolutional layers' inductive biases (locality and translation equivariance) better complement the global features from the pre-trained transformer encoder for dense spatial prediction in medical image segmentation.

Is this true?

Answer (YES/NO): YES